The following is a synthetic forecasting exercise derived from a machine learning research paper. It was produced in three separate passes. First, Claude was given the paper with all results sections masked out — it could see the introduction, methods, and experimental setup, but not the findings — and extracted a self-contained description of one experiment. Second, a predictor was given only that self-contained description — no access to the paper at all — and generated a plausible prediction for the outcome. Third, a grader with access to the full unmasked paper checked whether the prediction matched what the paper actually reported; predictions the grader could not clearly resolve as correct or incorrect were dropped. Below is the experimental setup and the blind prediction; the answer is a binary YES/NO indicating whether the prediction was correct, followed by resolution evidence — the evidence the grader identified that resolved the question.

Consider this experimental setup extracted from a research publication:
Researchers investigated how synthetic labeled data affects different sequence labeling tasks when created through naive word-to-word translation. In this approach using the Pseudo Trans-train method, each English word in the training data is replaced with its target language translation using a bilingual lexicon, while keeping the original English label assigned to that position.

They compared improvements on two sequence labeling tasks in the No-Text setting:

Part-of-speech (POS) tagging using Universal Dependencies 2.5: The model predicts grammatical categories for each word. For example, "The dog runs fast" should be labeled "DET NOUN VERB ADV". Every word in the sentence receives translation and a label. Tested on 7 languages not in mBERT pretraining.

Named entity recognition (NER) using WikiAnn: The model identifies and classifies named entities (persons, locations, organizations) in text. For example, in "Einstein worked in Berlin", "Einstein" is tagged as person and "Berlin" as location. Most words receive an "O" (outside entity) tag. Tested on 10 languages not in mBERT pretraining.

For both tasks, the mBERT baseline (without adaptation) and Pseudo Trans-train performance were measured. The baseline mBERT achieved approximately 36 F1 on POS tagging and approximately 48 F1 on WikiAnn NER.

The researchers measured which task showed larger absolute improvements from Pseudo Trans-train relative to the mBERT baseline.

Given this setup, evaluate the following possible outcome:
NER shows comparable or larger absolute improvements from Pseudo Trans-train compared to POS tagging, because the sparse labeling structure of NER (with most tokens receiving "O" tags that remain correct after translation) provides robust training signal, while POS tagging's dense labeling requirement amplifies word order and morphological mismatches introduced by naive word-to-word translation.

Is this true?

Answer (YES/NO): NO